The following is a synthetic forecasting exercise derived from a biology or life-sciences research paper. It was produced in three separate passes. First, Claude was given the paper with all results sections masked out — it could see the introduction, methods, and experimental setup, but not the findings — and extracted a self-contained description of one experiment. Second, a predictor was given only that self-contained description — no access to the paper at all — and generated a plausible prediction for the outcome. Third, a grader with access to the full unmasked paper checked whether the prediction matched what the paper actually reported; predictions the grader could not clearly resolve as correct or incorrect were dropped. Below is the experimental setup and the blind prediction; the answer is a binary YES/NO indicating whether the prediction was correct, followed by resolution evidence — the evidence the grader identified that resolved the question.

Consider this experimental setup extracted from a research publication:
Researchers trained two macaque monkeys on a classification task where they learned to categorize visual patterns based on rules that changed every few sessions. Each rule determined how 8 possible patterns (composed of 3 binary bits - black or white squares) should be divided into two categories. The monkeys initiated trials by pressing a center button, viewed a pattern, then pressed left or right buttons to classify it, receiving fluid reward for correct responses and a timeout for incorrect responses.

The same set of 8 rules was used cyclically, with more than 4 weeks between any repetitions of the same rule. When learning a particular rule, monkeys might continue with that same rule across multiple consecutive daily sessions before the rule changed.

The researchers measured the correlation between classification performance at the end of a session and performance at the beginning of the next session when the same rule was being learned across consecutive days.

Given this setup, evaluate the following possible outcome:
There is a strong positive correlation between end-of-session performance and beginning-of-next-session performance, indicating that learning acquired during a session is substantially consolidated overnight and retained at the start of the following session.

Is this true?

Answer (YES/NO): YES